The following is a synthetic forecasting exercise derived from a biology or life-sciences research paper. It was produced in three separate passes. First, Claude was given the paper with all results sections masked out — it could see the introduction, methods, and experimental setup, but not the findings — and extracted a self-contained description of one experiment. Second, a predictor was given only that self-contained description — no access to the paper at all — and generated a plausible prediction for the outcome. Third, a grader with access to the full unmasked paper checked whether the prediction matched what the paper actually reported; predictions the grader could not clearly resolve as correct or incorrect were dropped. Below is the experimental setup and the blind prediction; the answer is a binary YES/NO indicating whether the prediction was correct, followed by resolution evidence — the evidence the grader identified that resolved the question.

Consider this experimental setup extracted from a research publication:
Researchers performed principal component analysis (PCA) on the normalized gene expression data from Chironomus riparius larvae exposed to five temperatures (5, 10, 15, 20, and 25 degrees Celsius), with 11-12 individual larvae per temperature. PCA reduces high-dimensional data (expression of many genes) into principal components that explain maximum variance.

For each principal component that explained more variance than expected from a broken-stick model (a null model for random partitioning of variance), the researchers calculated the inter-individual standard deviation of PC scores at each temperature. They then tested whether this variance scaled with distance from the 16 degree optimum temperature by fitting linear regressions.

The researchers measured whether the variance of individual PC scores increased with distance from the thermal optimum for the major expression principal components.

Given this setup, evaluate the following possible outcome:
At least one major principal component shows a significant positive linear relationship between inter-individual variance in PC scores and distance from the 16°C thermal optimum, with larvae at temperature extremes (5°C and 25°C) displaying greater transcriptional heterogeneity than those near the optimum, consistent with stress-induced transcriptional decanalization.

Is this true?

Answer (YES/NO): YES